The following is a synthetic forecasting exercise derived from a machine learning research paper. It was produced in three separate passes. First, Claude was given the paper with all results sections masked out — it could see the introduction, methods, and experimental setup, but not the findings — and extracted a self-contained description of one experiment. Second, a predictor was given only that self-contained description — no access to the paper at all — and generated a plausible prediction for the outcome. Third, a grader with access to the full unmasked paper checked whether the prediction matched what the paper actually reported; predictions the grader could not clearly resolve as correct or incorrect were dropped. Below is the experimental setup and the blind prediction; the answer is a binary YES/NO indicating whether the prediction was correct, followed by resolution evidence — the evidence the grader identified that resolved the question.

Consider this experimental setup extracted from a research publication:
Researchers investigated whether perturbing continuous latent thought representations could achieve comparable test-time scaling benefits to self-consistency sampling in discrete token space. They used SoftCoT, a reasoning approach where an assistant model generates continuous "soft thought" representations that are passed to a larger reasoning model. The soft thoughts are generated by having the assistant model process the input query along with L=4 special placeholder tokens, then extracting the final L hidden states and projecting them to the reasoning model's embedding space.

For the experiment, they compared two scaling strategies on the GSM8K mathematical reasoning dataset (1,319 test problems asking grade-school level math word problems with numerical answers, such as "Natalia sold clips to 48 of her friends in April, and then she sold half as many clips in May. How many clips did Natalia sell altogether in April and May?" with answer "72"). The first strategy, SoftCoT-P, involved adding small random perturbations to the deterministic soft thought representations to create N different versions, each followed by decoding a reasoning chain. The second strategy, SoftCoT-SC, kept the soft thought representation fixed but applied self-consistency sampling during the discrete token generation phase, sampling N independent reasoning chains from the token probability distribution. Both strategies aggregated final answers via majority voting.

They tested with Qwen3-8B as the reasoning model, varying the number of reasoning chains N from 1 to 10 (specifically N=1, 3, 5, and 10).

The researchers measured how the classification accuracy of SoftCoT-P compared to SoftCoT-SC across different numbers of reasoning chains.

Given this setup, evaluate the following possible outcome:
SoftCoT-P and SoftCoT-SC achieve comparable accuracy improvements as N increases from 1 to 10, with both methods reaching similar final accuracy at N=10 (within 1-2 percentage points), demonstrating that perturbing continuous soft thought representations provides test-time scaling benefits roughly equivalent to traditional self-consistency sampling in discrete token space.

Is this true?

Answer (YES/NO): YES